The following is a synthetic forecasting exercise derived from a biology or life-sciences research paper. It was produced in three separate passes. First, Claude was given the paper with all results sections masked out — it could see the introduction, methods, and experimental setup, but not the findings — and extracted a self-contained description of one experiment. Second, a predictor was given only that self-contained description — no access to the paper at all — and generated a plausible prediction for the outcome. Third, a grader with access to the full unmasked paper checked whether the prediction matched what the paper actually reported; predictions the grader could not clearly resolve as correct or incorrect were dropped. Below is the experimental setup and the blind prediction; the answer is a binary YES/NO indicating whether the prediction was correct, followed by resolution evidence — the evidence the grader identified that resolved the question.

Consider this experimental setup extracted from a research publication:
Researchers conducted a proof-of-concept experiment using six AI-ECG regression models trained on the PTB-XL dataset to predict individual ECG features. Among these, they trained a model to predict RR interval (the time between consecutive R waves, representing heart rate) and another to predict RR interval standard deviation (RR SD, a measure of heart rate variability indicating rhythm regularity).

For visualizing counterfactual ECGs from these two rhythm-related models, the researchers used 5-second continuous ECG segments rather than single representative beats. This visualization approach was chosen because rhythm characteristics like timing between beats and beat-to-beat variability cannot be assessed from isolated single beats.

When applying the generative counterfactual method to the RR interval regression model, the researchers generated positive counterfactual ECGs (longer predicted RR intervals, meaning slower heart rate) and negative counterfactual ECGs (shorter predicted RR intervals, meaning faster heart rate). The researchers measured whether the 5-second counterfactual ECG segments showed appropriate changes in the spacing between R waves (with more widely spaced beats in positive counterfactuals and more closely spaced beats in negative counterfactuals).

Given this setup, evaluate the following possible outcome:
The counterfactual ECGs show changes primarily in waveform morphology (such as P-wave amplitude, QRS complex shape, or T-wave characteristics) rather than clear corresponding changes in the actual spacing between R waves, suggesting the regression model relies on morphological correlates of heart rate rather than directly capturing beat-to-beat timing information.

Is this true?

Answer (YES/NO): NO